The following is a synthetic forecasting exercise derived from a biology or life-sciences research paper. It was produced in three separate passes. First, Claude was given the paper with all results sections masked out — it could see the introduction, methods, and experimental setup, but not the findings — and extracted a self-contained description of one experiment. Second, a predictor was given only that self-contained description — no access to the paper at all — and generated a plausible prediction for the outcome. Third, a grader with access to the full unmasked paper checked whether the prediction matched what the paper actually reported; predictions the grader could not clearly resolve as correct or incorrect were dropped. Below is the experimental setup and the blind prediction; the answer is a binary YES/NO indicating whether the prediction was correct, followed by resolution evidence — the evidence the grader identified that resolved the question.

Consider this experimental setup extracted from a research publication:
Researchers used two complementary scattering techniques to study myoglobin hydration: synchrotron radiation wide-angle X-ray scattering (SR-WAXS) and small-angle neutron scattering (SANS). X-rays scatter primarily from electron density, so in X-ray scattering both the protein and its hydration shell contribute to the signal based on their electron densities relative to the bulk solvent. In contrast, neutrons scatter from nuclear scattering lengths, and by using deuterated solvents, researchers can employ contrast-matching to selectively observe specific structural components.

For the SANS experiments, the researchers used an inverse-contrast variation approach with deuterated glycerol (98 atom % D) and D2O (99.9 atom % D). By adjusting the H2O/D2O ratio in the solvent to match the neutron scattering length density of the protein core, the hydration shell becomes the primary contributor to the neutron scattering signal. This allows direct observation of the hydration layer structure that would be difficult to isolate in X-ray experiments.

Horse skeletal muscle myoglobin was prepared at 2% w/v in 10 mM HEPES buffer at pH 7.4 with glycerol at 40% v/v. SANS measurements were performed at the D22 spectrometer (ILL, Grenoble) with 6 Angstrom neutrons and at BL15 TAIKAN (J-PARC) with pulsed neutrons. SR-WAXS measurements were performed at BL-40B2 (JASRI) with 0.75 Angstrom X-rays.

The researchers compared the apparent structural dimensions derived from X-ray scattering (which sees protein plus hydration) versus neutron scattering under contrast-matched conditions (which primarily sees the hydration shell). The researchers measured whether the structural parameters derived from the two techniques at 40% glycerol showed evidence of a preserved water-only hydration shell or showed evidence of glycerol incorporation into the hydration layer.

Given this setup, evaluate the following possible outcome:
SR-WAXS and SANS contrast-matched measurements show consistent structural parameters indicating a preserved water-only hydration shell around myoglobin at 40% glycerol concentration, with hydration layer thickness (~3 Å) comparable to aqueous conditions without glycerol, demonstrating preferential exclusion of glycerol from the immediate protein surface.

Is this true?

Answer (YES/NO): YES